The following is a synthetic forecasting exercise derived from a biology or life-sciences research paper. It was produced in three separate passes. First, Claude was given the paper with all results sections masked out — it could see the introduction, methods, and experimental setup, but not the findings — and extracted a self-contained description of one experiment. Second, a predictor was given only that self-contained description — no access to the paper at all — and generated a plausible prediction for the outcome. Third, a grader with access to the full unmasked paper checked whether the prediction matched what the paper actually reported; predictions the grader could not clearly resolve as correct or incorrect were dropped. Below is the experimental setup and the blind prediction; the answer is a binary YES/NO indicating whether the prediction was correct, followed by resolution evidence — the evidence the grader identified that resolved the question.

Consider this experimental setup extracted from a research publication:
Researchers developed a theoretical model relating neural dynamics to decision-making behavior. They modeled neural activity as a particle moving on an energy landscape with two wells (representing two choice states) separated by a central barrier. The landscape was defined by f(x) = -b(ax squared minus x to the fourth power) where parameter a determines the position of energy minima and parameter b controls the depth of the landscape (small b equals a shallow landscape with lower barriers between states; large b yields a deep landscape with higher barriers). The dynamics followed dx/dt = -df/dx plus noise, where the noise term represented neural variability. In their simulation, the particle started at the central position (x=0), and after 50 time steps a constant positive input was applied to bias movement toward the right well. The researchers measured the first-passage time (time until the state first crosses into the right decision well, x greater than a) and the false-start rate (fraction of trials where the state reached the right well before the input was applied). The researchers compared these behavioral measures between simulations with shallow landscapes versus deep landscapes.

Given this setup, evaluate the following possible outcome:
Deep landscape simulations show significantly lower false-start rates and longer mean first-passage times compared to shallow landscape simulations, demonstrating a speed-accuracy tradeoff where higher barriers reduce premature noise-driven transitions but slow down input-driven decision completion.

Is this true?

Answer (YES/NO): YES